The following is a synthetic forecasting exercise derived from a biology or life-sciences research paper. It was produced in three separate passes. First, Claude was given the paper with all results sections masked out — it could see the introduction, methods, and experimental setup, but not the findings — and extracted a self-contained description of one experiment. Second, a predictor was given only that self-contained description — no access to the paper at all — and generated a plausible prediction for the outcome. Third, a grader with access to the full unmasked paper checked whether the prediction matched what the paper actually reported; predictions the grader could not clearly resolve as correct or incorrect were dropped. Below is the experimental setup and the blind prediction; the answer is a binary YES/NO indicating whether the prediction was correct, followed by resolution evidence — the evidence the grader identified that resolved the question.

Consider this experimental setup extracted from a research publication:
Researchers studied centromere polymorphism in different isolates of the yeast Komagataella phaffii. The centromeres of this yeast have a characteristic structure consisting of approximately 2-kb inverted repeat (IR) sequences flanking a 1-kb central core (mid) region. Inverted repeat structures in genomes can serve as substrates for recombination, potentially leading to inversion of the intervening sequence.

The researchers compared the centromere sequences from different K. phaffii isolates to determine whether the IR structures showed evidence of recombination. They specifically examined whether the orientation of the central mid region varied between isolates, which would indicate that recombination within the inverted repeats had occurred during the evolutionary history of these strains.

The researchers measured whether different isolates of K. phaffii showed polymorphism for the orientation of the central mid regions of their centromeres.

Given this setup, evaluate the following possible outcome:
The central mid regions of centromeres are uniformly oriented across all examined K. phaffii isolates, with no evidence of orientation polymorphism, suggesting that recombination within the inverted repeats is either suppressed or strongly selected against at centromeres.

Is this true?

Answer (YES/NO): NO